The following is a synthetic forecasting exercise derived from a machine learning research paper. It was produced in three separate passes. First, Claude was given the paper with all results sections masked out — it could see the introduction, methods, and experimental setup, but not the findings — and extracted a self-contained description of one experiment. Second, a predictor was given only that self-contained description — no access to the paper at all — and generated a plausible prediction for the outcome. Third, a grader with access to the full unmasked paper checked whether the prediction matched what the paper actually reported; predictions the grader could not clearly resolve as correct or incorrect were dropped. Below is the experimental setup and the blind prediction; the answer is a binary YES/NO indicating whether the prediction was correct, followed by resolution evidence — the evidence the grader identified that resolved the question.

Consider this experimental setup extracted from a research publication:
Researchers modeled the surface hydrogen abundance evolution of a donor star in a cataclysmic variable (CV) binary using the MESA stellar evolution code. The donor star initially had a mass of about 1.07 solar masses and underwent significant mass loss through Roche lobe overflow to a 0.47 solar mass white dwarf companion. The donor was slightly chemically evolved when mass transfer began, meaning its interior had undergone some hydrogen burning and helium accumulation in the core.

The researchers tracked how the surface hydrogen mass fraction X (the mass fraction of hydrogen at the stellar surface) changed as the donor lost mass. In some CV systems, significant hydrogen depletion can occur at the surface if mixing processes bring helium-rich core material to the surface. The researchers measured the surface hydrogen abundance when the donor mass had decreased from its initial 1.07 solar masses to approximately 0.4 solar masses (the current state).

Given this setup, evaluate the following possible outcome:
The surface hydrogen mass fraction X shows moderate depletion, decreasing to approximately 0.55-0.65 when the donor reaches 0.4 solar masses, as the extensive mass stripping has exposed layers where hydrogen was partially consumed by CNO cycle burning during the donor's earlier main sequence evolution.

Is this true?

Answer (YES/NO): NO